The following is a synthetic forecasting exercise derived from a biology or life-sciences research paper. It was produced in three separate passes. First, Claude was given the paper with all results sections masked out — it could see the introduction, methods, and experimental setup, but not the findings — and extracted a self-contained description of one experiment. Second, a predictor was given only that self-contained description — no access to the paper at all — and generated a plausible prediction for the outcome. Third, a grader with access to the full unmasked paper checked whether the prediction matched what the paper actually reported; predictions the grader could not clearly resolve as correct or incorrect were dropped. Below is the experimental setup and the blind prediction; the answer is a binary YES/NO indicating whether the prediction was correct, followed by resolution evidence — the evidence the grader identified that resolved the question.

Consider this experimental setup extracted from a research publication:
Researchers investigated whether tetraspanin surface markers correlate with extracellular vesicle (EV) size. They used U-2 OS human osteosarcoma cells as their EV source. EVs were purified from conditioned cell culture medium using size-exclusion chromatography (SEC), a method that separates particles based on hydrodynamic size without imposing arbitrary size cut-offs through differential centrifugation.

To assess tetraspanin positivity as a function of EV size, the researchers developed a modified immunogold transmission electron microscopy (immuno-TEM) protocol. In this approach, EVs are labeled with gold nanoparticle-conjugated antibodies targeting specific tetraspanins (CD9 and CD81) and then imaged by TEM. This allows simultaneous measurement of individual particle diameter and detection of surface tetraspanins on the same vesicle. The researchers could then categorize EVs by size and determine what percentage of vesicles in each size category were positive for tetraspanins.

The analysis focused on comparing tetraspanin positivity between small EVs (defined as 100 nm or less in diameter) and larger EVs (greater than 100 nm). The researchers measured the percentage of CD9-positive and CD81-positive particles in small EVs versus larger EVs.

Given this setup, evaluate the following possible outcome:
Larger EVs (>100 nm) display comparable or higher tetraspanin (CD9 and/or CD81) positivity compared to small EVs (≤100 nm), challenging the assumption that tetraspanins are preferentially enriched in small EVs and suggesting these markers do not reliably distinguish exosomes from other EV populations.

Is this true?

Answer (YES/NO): NO